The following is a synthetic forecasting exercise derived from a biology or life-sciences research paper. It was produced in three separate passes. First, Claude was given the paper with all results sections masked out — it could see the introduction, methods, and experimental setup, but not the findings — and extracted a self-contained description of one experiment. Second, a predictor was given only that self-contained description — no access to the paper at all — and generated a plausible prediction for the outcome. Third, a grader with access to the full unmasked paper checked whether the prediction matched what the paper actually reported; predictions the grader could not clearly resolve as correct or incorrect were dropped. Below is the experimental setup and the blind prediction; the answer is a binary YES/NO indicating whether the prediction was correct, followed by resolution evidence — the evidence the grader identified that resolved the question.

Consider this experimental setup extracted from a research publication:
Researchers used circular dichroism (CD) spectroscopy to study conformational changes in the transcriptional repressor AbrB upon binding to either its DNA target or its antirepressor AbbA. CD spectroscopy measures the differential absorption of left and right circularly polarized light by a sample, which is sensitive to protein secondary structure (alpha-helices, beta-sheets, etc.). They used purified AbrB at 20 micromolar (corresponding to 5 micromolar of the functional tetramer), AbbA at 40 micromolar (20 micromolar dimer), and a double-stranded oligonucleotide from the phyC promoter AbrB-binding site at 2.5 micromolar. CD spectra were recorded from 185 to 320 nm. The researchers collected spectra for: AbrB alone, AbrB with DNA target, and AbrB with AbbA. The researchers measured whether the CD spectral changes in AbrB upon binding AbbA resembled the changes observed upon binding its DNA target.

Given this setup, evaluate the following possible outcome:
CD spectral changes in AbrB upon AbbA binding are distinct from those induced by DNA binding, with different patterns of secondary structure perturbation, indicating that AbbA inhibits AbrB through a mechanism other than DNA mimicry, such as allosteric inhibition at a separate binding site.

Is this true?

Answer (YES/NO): NO